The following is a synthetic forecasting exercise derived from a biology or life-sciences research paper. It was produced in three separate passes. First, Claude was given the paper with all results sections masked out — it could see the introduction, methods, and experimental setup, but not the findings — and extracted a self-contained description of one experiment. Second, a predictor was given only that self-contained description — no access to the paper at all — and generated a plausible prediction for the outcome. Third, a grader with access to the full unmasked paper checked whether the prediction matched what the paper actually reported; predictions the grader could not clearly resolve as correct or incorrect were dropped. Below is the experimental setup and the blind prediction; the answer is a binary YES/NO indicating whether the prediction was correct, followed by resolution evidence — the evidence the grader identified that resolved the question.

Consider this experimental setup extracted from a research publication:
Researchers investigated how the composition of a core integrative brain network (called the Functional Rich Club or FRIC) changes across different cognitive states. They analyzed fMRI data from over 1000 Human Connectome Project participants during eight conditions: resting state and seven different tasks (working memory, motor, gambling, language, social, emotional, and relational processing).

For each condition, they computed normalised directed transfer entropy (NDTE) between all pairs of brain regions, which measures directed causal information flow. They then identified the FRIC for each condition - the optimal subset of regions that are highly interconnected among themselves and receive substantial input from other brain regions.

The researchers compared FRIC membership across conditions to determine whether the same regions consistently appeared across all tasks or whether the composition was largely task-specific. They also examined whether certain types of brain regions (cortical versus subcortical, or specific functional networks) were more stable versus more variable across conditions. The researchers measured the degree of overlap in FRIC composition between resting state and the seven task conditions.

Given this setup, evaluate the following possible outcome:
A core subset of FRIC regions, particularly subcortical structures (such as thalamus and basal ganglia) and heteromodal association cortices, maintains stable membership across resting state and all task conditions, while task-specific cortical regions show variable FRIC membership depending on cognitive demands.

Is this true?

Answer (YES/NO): NO